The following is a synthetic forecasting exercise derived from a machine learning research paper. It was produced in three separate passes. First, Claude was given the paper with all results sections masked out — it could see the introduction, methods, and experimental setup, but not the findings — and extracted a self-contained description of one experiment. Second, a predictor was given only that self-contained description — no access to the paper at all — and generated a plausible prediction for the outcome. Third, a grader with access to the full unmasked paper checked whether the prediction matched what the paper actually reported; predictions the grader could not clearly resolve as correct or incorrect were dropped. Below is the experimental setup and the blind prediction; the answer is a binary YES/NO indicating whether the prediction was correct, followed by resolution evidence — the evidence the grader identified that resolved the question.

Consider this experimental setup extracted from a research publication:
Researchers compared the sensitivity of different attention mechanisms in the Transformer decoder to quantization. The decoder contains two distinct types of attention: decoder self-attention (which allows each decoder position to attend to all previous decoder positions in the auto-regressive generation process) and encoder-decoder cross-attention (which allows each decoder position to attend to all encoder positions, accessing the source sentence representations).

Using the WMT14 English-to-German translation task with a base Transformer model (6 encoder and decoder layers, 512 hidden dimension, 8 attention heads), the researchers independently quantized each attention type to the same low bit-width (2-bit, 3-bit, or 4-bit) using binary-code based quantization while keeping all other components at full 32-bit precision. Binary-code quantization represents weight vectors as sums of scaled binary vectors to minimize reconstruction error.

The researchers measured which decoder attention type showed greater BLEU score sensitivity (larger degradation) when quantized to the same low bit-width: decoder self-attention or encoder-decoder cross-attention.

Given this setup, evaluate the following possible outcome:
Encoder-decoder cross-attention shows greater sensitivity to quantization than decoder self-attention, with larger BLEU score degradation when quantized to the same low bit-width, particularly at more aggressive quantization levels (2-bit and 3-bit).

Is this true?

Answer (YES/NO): YES